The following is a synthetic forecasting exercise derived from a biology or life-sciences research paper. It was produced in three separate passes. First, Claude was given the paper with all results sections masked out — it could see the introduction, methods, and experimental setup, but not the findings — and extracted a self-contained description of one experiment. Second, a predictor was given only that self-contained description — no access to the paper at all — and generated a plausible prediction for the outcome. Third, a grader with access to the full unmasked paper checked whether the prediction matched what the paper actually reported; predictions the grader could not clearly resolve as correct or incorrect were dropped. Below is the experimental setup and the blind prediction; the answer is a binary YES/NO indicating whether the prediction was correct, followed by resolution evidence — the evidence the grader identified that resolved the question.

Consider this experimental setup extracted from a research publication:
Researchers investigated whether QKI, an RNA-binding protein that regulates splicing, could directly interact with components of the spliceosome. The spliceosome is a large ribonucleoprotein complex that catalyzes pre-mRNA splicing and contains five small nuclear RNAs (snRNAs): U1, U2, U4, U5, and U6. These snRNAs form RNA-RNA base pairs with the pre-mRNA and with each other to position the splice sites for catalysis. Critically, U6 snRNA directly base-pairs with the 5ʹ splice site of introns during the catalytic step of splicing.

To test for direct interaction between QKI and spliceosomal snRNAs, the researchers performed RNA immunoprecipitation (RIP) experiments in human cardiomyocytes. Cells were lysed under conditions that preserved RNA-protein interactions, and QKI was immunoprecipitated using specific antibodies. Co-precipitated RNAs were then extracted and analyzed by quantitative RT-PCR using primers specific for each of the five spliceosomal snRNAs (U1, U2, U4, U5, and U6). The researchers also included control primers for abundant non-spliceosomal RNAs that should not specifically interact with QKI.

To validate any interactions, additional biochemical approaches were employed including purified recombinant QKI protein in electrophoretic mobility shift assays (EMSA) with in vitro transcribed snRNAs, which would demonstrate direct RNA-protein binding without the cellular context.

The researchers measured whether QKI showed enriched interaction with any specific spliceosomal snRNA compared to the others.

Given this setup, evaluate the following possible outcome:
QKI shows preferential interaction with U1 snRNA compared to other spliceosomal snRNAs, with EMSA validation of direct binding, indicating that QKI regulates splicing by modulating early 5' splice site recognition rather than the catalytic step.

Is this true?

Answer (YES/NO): NO